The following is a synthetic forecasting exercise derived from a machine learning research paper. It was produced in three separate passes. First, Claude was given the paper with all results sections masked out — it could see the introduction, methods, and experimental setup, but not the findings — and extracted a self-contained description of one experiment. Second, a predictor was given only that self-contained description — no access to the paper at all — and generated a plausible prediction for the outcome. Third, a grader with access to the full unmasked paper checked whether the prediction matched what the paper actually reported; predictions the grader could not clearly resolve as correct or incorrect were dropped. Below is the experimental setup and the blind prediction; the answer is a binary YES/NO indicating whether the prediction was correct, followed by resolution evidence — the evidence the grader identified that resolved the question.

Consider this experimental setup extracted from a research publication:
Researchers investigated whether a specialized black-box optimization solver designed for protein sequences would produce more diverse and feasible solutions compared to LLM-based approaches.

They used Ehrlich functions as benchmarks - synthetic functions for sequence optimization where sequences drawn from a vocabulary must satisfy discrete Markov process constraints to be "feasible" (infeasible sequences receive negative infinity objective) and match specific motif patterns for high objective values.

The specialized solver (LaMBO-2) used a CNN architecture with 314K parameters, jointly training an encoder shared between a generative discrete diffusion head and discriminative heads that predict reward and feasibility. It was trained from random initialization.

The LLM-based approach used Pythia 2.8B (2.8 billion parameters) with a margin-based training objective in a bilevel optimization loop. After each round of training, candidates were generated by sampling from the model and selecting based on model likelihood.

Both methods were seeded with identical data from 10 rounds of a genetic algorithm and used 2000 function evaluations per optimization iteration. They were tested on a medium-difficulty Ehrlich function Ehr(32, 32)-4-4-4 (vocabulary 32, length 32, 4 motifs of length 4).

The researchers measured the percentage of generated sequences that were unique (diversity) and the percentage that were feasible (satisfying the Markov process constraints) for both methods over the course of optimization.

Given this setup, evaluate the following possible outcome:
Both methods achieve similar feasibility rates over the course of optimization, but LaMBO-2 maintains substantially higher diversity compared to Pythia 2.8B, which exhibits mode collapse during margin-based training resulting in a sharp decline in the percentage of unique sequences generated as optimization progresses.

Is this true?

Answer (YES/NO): NO